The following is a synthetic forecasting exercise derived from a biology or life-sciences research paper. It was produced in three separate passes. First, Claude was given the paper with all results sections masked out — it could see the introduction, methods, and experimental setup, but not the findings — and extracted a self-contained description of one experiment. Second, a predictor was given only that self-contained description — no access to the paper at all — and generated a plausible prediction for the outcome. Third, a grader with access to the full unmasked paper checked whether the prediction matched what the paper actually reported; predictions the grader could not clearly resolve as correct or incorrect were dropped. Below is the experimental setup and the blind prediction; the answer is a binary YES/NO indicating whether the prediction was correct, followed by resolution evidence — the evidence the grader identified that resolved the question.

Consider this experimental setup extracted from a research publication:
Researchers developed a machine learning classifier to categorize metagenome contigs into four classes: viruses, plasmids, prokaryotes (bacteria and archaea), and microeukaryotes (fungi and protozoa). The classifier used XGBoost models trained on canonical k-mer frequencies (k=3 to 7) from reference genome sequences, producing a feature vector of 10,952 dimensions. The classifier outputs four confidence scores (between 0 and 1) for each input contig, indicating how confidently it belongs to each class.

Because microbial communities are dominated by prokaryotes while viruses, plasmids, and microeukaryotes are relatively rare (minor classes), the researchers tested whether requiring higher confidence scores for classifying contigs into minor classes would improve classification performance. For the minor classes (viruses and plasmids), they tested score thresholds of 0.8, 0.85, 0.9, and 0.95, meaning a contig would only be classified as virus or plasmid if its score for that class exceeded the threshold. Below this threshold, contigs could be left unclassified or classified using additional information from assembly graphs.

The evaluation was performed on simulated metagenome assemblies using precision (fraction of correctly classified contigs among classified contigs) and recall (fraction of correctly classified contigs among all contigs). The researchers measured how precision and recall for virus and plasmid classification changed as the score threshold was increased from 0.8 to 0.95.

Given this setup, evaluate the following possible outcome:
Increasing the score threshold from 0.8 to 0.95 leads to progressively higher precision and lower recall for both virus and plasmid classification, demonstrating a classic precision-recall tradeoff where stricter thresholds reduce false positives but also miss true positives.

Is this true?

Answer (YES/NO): NO